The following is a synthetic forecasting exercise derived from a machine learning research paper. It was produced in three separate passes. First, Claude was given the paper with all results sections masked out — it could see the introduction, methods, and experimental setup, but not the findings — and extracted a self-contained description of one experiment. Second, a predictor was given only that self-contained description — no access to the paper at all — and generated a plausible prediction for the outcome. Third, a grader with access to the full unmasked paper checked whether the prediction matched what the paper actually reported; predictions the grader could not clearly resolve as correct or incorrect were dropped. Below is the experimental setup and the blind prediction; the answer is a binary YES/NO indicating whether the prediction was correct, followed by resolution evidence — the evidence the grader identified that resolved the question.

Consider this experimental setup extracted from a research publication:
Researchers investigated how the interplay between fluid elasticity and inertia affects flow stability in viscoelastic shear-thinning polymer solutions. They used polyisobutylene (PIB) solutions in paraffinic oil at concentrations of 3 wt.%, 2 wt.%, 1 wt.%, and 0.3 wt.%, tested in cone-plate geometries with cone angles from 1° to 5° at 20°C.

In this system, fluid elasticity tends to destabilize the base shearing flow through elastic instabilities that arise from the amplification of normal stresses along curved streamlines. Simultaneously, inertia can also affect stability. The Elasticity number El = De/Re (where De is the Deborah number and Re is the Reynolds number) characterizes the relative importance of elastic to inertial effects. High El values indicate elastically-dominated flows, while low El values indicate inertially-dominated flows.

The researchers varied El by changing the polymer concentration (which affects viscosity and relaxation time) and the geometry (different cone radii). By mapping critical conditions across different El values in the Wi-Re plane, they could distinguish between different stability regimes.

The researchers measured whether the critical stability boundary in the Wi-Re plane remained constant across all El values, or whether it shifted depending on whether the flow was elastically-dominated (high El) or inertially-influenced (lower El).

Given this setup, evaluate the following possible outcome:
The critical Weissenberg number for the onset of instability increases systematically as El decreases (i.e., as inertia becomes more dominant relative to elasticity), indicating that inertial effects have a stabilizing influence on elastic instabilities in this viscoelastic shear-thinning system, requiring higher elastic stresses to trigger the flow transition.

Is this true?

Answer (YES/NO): NO